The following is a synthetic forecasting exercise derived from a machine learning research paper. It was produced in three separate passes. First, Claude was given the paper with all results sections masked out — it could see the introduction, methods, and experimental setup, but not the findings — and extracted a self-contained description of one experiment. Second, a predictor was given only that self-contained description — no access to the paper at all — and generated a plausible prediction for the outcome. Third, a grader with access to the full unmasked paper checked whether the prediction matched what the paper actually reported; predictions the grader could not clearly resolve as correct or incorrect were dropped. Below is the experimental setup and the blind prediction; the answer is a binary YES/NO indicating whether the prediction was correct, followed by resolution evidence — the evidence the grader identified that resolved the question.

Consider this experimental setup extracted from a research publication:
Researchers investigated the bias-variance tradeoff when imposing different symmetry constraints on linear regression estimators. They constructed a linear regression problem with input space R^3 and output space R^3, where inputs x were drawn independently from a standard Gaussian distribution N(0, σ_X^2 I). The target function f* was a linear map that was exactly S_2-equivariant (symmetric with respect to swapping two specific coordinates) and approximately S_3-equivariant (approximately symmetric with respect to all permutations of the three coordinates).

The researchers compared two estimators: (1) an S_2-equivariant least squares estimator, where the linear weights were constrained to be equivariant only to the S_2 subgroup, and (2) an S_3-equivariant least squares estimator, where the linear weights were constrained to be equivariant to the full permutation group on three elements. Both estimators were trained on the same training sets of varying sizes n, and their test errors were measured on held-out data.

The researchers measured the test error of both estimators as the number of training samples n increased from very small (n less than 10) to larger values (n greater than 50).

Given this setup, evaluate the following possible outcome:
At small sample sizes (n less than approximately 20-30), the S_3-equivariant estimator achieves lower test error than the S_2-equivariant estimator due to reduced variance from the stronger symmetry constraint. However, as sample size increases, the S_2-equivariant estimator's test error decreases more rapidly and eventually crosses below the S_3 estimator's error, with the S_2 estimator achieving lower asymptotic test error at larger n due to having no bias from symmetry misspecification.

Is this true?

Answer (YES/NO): NO